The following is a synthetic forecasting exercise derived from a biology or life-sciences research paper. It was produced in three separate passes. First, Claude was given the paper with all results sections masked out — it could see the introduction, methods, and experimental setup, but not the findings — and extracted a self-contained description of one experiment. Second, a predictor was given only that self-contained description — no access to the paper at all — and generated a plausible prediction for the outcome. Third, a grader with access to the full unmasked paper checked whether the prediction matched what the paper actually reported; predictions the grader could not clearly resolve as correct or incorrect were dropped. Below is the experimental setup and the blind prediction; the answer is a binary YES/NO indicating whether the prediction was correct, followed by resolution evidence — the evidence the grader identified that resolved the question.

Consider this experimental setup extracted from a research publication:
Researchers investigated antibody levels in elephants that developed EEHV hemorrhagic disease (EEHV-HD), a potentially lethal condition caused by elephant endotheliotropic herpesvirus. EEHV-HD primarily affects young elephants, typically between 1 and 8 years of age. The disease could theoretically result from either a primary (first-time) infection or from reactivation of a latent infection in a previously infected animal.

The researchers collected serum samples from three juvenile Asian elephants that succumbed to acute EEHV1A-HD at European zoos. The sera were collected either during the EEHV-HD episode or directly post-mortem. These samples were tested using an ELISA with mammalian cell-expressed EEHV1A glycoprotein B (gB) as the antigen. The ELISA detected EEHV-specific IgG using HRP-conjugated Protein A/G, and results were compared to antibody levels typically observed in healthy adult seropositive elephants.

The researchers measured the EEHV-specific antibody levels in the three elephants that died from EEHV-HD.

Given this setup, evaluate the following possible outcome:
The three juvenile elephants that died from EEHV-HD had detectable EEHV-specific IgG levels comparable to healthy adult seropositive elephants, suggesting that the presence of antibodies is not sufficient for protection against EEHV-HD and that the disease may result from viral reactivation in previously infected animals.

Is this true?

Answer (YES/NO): NO